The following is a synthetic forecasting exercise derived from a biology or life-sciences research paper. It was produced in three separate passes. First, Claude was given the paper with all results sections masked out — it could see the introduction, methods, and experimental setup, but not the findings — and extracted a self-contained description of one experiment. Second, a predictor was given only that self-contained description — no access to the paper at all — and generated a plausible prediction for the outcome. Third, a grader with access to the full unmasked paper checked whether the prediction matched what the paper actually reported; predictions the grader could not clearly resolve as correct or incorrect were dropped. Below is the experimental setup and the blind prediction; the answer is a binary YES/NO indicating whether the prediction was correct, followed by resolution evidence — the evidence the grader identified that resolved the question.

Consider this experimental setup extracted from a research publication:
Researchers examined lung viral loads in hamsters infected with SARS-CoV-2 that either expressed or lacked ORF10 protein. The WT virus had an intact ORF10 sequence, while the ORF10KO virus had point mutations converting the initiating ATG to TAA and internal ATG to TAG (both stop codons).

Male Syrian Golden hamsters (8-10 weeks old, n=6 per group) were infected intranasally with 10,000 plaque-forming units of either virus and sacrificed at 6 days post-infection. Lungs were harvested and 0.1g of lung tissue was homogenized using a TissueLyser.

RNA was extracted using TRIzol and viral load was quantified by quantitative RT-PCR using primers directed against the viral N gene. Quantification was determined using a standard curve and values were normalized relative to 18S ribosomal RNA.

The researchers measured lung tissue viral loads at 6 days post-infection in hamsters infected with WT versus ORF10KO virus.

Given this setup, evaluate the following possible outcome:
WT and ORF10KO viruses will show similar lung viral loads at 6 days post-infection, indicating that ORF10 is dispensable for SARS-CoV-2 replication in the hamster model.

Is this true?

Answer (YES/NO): NO